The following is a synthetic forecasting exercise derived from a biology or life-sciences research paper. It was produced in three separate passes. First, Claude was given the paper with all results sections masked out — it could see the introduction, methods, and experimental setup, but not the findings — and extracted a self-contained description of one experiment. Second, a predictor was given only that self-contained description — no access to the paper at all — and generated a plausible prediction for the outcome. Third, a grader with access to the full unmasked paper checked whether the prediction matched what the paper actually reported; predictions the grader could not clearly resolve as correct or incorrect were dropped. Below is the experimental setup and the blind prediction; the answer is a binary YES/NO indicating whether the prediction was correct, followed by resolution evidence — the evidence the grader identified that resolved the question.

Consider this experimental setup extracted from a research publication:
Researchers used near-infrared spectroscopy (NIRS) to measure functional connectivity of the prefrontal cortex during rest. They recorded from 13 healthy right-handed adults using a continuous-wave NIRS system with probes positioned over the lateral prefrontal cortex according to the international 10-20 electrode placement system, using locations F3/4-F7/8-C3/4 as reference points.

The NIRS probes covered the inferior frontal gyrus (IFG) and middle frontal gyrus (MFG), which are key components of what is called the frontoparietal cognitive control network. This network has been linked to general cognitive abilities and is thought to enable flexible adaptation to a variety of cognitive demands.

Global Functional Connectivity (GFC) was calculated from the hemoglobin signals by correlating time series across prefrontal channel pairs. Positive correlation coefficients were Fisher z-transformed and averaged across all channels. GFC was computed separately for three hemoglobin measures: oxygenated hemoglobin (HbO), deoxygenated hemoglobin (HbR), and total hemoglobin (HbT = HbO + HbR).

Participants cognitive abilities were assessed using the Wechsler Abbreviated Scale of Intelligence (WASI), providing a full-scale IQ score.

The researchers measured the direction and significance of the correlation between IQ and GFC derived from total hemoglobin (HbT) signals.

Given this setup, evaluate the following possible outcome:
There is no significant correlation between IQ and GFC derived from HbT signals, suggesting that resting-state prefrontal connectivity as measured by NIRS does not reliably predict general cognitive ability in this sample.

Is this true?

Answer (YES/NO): NO